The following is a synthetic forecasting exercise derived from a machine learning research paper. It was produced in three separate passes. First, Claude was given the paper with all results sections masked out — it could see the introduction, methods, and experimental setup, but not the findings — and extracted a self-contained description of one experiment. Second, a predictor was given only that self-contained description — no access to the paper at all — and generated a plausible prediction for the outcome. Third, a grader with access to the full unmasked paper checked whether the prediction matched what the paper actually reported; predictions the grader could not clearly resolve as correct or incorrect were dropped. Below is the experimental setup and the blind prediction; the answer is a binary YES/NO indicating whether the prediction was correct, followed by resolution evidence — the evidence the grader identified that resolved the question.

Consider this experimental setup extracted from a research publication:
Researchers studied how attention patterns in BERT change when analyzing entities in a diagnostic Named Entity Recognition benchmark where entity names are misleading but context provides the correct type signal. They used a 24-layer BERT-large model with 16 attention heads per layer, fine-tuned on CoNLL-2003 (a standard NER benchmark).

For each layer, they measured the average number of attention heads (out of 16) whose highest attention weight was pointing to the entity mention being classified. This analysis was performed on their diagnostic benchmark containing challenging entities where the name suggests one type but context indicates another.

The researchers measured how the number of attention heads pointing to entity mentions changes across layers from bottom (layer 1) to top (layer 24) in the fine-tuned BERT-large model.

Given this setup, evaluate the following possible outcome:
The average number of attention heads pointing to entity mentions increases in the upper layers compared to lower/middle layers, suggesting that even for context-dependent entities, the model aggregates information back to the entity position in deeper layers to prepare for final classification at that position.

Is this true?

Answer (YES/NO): YES